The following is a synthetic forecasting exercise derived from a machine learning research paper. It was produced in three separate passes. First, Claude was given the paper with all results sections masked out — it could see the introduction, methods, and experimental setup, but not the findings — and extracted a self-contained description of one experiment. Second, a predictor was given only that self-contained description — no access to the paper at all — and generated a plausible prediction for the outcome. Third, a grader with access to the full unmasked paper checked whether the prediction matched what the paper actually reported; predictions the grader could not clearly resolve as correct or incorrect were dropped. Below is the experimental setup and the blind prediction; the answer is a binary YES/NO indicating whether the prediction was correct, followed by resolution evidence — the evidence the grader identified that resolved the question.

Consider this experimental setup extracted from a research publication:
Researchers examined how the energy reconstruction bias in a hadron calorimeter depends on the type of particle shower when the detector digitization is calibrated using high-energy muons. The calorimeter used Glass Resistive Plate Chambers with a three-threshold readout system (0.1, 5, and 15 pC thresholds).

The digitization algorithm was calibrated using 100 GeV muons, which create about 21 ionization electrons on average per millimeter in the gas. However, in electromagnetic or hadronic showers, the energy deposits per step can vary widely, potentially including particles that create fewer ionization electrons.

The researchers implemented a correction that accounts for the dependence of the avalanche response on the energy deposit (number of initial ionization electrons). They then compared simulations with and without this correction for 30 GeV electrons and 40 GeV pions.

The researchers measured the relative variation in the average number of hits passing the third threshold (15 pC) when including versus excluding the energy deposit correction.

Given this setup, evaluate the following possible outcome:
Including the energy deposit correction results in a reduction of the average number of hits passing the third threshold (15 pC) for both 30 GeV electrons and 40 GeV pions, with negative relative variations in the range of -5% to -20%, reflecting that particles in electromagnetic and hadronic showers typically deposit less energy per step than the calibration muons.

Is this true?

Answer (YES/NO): NO